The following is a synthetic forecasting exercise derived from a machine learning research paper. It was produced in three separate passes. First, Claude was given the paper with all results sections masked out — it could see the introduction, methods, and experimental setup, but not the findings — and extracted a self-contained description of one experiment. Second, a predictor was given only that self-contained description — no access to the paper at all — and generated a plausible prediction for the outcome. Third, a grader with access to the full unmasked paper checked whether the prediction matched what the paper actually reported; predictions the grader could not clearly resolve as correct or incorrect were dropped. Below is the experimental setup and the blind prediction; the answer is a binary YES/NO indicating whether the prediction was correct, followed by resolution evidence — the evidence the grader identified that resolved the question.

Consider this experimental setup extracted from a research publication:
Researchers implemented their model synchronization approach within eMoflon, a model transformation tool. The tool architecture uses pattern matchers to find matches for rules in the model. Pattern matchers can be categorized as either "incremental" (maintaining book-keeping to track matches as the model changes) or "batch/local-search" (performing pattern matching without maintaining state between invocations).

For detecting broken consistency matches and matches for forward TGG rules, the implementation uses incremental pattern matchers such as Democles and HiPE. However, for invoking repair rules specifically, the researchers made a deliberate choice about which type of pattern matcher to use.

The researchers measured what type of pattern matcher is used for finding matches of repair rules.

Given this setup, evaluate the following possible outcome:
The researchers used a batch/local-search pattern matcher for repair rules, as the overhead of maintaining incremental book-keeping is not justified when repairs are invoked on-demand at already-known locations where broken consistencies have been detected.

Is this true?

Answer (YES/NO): YES